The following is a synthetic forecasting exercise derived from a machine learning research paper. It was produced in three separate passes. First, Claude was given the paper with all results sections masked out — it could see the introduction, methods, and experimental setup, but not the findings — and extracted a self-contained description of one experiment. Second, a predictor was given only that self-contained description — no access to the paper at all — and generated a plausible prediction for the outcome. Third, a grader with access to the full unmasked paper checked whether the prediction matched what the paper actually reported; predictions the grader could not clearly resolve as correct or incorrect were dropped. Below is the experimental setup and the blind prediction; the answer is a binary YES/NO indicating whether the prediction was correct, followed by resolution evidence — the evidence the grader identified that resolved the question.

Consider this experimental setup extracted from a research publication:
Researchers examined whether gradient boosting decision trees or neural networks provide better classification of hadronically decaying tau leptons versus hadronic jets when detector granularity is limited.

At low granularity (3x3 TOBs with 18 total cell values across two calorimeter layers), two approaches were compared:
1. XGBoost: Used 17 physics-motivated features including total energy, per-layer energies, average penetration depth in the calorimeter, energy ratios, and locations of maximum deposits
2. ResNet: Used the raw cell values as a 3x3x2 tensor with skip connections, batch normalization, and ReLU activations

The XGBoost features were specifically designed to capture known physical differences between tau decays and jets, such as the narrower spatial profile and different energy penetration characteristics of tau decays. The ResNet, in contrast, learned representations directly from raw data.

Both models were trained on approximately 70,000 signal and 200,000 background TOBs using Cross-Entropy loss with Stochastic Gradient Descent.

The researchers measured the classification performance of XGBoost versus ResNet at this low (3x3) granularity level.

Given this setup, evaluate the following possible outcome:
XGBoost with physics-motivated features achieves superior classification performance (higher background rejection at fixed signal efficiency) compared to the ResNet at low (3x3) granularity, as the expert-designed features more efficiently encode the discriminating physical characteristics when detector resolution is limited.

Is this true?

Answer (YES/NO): YES